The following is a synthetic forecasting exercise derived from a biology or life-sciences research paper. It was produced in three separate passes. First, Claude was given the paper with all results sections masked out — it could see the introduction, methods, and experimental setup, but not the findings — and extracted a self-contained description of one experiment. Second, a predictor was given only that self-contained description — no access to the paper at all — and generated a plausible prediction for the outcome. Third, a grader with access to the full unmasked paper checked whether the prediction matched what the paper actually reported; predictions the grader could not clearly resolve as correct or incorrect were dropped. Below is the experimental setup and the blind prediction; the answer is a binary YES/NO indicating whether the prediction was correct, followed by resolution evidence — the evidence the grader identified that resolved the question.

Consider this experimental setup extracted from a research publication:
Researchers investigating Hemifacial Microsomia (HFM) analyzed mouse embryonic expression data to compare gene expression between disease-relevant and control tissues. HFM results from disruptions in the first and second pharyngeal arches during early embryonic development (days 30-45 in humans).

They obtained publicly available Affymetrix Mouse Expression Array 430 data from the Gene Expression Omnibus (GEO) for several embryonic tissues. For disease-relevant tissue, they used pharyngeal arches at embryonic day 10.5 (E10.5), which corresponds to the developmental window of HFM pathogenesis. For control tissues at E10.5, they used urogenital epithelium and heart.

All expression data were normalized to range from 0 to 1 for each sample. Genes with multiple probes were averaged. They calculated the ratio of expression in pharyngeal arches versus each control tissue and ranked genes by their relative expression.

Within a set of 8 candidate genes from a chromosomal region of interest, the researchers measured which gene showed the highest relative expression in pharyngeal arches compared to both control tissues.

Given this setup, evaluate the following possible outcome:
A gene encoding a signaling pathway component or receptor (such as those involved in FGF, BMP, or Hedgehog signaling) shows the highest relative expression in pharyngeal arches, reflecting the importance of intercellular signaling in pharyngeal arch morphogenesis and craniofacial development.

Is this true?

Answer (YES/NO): NO